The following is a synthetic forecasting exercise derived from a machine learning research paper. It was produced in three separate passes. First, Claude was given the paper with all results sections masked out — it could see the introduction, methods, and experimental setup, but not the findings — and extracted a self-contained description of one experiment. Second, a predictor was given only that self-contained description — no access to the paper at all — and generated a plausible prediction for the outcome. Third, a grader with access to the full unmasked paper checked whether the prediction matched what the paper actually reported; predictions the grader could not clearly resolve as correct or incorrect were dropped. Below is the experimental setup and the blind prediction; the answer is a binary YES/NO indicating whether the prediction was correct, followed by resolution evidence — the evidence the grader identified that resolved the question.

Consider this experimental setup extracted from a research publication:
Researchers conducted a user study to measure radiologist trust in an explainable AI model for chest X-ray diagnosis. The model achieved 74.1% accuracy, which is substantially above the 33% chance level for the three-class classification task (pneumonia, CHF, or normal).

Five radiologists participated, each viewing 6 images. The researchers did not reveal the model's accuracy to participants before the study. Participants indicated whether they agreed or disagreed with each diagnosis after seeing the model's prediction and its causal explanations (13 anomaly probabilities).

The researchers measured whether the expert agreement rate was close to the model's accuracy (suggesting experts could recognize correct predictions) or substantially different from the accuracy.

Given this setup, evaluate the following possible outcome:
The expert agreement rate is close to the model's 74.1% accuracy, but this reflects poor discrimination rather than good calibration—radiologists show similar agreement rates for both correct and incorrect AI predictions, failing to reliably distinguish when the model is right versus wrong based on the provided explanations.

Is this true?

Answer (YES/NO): NO